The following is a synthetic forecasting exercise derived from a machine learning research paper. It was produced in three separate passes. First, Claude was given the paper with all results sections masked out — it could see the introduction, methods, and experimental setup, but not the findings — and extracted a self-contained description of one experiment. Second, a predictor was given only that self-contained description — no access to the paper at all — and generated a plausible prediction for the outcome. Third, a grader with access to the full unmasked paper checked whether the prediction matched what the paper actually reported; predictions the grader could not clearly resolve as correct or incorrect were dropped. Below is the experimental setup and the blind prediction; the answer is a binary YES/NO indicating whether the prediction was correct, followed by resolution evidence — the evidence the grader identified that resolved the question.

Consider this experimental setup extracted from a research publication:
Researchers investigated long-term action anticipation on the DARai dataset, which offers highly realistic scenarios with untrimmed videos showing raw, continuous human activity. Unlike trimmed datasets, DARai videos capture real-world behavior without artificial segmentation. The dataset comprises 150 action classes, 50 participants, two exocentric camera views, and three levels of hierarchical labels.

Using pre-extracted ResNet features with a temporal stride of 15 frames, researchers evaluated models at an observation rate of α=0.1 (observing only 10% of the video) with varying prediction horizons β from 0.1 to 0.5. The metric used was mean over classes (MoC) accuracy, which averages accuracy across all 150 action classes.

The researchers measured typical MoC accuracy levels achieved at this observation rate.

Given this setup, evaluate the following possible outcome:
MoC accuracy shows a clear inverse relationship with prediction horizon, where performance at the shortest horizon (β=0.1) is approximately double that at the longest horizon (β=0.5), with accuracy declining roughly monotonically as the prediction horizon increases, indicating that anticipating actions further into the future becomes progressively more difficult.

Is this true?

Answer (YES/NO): NO